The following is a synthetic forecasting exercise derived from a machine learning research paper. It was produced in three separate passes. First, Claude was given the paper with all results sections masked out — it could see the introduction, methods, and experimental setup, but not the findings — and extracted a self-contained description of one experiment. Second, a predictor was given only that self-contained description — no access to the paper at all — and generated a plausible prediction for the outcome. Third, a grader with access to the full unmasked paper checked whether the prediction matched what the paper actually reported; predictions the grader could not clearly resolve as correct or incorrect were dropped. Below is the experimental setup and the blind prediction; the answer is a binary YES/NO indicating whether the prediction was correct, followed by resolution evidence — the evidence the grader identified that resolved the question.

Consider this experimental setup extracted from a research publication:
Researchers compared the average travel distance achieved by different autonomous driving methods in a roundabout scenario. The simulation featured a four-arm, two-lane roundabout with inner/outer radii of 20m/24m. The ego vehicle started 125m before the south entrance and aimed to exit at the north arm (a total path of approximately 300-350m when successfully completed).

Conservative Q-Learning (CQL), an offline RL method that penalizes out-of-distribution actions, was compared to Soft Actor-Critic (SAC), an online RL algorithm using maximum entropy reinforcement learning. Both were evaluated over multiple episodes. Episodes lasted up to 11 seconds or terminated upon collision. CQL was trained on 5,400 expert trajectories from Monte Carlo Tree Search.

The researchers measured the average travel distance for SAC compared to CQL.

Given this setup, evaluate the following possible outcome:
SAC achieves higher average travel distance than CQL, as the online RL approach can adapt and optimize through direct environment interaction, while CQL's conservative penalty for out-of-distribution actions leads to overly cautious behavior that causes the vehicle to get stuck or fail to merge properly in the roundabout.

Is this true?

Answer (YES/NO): NO